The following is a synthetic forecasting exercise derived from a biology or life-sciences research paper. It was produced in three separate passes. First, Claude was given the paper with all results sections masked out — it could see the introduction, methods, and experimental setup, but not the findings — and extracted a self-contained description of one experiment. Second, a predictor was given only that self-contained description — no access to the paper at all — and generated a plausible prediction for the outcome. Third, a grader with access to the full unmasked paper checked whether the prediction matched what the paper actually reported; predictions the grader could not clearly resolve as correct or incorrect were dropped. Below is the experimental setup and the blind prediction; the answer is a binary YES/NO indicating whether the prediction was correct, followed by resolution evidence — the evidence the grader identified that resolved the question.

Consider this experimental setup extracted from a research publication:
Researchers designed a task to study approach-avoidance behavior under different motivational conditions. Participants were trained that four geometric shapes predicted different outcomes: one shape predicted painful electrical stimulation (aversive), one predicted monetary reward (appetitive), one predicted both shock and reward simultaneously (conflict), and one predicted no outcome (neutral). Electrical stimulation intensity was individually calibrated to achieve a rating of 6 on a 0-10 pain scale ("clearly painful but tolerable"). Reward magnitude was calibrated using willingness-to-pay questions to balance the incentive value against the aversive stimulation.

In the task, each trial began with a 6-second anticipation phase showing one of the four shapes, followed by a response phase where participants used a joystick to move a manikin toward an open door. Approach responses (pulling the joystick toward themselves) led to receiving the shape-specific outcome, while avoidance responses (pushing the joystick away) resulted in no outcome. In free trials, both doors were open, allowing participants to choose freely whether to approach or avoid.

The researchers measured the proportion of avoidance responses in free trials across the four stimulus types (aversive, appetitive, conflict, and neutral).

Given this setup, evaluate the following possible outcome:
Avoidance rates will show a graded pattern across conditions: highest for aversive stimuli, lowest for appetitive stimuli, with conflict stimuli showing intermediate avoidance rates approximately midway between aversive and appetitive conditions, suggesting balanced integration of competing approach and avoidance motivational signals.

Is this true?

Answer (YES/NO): NO